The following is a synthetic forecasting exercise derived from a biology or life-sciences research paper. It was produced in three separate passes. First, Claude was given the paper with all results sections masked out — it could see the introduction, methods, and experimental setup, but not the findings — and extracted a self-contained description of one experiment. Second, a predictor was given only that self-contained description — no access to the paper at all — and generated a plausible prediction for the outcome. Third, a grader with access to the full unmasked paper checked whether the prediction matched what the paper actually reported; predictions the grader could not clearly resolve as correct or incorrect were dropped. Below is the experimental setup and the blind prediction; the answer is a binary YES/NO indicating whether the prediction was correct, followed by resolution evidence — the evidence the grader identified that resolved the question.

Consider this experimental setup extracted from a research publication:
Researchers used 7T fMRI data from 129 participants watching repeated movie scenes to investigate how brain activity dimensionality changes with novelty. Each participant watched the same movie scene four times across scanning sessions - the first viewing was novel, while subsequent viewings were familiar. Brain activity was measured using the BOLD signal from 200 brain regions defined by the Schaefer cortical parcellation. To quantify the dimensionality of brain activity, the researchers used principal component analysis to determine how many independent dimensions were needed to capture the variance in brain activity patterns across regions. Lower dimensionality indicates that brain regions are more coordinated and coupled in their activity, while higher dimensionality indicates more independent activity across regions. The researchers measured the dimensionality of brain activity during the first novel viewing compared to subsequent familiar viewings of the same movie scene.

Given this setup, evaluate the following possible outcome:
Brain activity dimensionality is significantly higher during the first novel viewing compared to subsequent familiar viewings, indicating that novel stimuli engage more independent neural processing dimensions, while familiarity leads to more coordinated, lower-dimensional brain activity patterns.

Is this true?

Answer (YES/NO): NO